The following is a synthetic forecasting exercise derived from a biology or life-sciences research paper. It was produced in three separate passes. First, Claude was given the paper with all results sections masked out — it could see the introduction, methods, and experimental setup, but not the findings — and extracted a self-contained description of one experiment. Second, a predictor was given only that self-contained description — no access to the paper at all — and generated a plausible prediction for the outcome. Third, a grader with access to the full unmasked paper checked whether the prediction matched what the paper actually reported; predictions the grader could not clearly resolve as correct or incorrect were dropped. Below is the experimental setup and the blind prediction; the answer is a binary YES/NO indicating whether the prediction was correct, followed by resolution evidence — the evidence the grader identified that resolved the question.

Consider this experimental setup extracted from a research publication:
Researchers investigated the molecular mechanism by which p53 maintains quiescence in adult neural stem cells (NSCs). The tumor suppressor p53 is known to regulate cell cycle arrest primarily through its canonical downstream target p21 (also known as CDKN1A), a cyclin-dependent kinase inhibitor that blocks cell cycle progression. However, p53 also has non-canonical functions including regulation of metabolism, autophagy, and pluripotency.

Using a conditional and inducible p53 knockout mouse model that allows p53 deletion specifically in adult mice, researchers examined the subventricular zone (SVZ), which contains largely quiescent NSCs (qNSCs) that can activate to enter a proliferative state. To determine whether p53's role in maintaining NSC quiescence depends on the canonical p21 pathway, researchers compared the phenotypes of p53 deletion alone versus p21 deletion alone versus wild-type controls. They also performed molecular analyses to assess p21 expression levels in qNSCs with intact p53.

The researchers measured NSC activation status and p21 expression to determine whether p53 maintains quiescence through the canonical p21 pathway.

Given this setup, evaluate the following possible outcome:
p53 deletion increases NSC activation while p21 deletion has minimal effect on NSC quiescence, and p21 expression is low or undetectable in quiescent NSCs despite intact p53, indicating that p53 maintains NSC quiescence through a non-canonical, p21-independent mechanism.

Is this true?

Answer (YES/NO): YES